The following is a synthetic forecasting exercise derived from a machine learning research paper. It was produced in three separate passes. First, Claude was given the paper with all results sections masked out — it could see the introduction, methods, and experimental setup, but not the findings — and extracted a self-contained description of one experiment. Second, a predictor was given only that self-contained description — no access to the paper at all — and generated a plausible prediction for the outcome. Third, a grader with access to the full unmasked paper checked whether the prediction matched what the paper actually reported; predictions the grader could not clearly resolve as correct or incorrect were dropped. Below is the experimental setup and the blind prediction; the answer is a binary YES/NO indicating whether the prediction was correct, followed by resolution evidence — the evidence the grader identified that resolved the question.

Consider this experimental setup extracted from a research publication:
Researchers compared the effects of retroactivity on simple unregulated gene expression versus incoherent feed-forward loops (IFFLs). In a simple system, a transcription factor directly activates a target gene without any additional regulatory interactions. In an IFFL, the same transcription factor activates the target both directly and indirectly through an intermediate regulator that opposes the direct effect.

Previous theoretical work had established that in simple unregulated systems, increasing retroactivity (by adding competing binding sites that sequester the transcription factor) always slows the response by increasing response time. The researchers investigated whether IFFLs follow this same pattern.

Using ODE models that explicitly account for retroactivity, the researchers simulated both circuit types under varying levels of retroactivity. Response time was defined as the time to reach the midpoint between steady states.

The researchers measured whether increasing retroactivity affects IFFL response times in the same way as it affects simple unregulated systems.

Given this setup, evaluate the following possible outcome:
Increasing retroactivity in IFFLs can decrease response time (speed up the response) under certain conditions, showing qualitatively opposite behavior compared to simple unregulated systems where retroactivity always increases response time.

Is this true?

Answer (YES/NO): YES